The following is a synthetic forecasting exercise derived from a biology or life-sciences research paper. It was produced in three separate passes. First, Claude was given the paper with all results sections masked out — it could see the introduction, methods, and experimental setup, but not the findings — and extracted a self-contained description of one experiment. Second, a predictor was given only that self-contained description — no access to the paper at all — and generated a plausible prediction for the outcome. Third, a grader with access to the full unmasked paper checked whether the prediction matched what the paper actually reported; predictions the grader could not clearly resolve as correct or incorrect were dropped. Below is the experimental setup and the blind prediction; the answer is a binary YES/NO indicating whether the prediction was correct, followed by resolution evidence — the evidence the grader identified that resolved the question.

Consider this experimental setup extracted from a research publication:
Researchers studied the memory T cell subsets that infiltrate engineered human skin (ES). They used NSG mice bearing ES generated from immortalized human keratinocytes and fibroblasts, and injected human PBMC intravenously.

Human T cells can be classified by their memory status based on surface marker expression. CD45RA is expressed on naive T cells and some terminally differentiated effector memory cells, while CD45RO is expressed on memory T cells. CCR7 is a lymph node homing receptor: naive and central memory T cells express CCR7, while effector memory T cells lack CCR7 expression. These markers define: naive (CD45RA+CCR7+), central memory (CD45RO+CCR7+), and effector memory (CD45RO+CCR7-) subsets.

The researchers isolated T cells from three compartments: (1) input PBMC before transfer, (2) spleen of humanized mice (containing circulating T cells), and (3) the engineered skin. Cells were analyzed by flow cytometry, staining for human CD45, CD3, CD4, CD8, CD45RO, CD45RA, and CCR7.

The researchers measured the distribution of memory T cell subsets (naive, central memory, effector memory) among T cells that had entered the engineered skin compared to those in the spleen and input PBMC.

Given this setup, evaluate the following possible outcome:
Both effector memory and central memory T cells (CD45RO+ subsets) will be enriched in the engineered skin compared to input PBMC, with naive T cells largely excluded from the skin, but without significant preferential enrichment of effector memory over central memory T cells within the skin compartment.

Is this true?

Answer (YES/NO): NO